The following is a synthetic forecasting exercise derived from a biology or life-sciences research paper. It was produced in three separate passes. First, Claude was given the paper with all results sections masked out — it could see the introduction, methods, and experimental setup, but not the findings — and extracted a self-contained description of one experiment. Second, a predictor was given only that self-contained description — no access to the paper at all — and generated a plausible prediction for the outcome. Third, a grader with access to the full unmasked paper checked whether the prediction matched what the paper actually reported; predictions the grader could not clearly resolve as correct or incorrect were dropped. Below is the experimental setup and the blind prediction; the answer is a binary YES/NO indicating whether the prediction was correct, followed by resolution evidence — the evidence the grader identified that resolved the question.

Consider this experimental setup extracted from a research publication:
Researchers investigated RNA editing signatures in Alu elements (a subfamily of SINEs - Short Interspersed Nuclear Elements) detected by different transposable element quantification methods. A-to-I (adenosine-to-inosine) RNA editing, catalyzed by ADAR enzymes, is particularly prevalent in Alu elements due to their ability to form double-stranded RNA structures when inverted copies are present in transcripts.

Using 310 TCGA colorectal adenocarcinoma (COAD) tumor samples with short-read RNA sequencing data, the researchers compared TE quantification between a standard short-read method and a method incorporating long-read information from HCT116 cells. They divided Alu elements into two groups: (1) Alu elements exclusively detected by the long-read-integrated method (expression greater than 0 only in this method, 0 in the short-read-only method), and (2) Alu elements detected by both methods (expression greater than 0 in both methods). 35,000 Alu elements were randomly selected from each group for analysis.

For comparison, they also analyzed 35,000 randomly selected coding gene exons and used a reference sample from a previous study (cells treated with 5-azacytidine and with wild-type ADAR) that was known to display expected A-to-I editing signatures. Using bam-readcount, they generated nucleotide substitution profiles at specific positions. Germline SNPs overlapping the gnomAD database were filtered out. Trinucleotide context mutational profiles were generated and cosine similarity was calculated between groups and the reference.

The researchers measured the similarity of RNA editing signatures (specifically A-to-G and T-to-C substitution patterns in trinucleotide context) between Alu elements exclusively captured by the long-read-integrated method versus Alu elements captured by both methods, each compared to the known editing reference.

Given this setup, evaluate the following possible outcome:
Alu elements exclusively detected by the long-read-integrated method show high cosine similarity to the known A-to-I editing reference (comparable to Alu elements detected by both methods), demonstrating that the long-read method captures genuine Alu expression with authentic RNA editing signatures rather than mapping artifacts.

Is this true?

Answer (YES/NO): YES